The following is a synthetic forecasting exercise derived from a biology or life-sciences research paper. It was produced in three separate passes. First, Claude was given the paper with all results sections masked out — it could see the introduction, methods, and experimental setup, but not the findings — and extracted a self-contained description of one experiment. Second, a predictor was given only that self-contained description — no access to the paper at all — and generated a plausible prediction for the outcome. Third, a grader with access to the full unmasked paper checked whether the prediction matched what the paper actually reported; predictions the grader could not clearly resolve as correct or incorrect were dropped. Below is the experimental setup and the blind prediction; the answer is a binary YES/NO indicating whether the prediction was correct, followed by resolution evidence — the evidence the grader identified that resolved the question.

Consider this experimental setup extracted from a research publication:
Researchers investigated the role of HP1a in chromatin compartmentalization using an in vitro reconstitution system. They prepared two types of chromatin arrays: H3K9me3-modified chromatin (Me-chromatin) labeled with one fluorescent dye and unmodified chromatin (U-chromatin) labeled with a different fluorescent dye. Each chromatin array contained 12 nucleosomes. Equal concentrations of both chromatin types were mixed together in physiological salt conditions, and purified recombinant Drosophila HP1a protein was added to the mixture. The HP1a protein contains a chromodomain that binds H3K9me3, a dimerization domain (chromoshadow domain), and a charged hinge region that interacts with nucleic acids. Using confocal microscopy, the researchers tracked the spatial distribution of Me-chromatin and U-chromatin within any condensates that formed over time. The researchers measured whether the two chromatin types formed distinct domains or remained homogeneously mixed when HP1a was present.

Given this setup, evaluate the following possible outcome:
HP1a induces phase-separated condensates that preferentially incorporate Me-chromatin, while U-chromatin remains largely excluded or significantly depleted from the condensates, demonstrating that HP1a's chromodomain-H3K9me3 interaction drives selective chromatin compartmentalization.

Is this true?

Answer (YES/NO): NO